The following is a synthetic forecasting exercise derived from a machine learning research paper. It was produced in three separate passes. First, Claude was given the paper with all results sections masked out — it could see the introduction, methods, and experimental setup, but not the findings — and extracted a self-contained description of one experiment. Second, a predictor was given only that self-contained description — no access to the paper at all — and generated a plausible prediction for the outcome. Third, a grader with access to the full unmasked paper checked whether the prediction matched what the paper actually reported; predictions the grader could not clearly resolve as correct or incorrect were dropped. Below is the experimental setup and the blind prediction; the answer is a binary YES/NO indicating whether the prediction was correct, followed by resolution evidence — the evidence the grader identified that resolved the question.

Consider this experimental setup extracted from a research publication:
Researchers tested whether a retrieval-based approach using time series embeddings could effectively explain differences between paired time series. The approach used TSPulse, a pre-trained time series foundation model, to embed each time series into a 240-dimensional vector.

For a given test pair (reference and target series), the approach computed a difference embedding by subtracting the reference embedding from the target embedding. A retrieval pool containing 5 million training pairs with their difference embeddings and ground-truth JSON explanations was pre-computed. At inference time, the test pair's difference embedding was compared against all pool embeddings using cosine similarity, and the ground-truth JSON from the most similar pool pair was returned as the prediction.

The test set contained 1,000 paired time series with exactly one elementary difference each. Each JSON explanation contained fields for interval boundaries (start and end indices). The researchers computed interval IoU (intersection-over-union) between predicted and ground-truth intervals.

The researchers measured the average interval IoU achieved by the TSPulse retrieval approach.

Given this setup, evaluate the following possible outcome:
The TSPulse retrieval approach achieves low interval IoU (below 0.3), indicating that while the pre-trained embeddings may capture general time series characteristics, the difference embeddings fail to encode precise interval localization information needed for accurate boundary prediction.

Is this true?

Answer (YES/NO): NO